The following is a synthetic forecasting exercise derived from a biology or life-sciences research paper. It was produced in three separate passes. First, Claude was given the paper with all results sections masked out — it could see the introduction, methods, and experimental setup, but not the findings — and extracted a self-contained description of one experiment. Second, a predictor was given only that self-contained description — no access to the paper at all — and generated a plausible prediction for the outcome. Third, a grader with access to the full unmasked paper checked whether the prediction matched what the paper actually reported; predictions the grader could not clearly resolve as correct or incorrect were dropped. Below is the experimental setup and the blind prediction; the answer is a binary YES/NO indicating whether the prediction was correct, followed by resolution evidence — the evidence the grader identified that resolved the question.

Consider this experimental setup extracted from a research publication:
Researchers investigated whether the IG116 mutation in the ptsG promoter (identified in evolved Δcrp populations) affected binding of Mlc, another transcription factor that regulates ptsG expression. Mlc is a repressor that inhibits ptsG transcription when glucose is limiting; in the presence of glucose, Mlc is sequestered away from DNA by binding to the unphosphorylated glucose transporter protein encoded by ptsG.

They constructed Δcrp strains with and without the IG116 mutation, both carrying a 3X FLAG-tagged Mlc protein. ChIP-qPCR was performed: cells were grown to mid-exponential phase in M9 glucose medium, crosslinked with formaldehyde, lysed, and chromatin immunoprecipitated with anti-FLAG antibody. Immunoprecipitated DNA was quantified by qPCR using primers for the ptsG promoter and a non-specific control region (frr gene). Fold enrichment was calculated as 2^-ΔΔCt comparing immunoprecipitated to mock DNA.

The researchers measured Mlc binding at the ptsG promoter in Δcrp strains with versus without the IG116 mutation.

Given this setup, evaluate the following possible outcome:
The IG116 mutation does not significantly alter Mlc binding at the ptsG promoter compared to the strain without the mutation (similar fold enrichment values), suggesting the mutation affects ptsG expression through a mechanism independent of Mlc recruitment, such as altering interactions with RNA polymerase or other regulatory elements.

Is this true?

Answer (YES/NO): YES